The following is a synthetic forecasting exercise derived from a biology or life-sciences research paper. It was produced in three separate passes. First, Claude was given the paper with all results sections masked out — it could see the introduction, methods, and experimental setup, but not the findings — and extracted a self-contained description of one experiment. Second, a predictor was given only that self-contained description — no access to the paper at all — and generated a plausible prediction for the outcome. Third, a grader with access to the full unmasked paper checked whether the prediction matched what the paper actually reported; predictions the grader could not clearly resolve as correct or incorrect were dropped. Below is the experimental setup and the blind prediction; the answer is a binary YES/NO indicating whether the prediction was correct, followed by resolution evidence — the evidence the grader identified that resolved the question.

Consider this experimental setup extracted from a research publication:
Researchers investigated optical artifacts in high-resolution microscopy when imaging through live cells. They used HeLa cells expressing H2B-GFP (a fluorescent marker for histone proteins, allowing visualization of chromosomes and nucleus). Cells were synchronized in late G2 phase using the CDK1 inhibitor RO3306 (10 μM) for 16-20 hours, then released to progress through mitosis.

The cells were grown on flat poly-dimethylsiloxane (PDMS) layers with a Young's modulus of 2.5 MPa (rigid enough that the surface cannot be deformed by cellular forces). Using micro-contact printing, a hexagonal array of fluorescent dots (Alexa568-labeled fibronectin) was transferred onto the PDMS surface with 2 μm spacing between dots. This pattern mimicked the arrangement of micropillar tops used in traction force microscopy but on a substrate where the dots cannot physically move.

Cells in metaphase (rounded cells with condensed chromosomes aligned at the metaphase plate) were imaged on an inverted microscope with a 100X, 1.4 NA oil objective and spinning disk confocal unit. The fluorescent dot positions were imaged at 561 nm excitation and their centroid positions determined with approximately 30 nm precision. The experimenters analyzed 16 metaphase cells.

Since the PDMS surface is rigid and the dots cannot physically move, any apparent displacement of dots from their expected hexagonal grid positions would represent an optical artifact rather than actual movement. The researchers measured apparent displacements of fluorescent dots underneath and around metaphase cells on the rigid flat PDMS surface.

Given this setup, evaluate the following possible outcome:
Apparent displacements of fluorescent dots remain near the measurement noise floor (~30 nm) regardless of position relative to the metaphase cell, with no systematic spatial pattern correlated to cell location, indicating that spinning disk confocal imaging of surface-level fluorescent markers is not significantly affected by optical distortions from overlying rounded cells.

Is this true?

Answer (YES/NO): NO